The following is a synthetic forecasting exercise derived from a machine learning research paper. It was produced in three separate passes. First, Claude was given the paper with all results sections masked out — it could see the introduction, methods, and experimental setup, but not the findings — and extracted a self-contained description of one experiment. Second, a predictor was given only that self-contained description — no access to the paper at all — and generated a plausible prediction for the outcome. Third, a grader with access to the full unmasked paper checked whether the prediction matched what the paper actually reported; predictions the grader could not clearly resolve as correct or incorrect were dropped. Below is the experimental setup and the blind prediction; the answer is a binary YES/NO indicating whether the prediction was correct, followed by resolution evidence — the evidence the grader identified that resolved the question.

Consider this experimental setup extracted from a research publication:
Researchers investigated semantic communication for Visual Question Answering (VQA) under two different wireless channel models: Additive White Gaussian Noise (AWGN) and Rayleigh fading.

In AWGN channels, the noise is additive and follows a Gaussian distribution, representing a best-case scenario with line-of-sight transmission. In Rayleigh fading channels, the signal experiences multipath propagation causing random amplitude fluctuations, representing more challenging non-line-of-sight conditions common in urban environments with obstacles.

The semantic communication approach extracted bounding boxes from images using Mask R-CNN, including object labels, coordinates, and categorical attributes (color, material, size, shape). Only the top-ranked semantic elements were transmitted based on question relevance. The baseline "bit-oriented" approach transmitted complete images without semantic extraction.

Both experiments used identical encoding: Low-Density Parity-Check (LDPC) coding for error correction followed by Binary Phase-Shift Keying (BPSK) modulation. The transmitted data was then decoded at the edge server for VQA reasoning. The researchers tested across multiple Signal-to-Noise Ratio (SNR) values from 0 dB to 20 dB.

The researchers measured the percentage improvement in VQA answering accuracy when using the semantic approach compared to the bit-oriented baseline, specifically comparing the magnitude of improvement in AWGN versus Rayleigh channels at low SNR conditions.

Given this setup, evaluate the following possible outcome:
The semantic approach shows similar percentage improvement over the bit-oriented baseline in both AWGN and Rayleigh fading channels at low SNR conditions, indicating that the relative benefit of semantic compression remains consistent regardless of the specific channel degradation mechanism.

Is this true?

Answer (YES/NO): NO